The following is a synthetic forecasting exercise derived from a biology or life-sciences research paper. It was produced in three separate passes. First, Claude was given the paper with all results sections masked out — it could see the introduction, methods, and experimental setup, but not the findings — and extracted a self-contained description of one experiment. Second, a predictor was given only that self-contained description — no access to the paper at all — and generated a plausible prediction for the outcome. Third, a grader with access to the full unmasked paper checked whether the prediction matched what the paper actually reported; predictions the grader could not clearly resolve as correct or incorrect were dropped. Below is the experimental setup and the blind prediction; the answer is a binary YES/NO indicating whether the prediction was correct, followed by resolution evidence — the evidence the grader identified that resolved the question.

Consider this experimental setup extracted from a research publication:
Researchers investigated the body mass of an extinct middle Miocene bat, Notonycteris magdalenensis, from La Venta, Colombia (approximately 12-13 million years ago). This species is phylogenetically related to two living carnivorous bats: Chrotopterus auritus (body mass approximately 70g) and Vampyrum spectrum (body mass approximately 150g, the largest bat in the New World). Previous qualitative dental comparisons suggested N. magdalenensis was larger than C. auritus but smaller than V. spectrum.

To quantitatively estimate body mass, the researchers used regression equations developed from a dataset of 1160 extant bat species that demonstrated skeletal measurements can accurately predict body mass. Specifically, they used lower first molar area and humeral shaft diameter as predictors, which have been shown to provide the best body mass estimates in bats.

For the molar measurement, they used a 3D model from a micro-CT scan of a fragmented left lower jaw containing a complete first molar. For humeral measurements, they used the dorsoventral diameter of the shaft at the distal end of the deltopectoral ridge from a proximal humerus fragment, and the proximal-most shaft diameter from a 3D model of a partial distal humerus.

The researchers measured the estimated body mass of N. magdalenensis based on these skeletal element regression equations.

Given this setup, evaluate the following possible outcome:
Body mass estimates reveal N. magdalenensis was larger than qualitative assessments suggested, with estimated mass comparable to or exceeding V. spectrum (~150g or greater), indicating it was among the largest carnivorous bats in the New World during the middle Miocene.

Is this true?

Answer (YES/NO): NO